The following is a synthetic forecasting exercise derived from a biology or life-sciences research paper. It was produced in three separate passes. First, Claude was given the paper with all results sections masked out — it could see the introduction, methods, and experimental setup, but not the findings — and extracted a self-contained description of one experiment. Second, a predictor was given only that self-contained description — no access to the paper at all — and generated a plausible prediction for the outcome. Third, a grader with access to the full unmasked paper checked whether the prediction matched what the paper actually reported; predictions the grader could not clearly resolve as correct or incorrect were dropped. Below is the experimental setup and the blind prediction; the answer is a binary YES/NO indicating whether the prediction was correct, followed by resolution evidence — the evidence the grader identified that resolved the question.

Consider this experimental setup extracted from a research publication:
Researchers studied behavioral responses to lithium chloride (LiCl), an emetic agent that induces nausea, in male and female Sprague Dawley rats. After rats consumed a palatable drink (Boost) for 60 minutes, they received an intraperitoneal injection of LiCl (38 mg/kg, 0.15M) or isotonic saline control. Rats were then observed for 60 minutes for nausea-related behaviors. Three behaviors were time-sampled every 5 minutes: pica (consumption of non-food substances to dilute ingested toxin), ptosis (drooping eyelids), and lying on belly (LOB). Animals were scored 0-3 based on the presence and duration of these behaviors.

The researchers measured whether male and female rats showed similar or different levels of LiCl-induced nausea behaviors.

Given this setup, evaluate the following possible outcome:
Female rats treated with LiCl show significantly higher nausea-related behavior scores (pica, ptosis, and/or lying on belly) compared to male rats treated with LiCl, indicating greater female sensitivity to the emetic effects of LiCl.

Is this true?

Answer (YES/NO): NO